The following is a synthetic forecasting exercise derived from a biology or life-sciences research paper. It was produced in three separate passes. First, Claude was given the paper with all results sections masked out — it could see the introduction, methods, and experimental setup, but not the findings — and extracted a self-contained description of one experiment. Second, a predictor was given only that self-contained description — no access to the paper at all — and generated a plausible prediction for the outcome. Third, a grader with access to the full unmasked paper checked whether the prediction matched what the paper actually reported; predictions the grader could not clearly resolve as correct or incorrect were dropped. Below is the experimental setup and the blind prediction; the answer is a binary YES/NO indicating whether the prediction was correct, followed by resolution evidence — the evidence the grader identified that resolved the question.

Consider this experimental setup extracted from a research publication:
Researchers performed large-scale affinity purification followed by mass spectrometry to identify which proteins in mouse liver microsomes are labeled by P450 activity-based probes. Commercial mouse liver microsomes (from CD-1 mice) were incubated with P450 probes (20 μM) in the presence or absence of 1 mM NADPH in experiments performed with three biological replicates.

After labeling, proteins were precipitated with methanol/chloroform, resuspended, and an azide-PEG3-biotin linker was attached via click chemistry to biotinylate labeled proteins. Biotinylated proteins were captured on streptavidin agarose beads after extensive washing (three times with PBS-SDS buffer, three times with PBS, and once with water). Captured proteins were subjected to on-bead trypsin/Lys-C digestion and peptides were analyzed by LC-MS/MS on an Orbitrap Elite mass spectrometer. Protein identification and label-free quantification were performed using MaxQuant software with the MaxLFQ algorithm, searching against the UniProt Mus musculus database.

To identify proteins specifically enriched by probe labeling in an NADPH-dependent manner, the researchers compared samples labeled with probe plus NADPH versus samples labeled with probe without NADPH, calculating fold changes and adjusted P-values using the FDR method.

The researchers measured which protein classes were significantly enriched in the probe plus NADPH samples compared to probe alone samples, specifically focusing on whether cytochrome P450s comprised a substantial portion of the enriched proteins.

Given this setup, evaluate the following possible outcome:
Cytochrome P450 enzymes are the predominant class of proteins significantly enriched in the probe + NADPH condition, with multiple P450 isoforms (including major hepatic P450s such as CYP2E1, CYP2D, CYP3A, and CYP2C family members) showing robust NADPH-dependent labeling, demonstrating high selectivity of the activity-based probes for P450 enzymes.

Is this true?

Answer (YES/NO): NO